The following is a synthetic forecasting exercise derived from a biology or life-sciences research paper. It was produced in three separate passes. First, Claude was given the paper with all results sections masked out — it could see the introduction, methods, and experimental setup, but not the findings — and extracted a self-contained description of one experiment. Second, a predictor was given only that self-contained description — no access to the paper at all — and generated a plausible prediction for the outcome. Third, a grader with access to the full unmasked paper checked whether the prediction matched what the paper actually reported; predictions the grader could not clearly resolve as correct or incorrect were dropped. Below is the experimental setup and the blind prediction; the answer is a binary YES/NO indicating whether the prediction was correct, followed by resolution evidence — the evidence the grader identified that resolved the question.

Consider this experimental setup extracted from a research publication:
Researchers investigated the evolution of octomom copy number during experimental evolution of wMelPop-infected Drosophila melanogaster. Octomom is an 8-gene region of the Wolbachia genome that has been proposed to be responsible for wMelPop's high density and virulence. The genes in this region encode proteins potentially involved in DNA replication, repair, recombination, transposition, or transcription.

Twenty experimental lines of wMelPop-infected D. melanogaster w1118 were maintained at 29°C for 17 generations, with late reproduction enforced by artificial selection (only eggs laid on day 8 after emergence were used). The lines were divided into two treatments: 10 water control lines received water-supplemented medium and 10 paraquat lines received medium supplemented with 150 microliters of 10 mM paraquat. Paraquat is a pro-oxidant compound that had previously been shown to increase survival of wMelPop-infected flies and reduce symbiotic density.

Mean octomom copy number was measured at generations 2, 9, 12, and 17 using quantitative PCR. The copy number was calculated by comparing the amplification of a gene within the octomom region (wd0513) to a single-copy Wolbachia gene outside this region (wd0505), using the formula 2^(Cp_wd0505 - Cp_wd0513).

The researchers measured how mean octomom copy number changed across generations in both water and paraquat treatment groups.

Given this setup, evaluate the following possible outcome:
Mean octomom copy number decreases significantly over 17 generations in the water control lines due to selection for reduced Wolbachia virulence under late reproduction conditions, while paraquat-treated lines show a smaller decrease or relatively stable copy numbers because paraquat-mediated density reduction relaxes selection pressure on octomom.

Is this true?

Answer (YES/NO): NO